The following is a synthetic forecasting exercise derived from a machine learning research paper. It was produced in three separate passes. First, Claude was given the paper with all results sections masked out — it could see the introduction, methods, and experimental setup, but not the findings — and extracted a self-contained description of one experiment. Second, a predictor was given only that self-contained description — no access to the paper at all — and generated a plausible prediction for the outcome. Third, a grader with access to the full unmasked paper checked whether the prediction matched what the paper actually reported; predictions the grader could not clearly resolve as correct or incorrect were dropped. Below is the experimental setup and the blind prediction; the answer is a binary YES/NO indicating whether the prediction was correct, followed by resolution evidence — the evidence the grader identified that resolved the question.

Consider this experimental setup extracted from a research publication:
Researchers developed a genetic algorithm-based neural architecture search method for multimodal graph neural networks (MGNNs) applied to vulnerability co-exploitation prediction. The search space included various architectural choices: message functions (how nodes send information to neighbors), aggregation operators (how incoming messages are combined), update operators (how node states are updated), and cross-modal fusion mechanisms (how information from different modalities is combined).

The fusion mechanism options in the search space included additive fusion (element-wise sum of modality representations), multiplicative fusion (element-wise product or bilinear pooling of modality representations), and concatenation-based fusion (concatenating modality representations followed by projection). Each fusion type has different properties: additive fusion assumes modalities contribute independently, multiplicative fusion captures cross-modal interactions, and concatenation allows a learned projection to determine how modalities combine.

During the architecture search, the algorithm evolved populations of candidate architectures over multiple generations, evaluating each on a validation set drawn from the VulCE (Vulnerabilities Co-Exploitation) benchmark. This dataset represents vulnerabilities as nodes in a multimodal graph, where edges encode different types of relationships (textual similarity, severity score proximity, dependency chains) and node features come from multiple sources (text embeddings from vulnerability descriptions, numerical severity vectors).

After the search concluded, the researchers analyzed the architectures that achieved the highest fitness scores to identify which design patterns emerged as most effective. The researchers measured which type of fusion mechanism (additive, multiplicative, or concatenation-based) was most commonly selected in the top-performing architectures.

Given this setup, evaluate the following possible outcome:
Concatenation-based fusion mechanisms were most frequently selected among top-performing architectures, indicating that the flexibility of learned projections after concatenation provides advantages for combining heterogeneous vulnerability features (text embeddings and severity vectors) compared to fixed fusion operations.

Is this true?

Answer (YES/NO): YES